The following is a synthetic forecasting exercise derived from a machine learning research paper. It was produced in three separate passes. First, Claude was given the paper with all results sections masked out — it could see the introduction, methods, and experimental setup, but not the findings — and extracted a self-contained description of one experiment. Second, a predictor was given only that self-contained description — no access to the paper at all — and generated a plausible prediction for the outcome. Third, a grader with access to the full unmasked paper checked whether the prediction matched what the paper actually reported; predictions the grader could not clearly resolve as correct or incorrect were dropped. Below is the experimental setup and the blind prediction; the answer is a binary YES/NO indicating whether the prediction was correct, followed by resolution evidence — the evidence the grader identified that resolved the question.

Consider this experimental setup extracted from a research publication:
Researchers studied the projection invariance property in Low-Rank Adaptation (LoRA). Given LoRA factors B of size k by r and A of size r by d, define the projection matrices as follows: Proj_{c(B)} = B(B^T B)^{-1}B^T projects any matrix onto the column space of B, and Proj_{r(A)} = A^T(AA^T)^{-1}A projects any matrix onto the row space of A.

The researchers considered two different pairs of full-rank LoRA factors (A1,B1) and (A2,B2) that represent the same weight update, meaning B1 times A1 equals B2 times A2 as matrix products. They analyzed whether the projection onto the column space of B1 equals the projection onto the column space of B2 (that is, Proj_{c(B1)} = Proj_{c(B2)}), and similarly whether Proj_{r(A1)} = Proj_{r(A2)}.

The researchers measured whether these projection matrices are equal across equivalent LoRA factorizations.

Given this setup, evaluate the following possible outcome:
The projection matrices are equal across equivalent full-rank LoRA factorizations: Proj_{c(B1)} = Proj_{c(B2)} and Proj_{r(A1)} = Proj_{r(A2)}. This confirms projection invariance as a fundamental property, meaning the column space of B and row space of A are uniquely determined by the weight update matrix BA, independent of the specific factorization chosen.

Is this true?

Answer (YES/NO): YES